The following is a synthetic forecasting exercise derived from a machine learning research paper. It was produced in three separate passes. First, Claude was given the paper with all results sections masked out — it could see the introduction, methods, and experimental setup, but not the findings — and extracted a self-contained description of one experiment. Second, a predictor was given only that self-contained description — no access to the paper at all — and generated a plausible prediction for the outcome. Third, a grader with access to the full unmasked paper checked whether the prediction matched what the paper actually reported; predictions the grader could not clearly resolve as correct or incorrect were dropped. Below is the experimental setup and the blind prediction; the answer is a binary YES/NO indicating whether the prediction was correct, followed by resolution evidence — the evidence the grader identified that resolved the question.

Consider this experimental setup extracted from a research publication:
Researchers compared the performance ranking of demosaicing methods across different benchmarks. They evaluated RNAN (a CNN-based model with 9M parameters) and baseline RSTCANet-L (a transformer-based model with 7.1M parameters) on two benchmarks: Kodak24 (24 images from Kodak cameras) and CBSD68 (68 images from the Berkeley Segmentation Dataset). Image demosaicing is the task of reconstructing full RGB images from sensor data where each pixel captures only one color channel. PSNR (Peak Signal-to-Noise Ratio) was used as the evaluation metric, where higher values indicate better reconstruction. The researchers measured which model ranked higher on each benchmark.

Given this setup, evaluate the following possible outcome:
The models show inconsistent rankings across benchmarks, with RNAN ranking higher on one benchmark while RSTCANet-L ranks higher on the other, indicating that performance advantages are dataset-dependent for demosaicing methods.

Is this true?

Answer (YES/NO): NO